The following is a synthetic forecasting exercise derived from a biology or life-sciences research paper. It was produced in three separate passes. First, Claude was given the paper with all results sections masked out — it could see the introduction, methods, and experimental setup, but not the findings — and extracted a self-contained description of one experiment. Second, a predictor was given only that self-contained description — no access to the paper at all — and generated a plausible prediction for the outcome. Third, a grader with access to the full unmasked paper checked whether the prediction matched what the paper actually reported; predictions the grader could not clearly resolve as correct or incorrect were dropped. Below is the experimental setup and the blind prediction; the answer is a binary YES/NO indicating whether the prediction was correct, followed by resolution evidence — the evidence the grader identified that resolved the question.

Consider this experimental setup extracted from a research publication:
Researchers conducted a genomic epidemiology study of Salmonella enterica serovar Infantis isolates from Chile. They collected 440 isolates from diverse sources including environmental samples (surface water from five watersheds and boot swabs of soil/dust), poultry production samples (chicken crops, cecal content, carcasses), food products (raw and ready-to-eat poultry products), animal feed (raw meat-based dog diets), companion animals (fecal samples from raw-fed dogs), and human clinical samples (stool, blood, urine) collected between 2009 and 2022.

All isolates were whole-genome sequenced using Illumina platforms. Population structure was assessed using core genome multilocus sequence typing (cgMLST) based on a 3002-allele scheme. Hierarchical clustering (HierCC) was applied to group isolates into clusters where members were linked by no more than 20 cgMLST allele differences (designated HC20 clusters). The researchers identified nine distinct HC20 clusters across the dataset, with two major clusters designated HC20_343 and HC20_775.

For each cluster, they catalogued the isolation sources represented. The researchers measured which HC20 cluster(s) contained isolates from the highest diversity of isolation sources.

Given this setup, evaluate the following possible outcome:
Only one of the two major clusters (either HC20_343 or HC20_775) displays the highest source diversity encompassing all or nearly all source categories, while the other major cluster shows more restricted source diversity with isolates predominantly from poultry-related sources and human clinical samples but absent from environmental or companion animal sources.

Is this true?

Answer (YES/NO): NO